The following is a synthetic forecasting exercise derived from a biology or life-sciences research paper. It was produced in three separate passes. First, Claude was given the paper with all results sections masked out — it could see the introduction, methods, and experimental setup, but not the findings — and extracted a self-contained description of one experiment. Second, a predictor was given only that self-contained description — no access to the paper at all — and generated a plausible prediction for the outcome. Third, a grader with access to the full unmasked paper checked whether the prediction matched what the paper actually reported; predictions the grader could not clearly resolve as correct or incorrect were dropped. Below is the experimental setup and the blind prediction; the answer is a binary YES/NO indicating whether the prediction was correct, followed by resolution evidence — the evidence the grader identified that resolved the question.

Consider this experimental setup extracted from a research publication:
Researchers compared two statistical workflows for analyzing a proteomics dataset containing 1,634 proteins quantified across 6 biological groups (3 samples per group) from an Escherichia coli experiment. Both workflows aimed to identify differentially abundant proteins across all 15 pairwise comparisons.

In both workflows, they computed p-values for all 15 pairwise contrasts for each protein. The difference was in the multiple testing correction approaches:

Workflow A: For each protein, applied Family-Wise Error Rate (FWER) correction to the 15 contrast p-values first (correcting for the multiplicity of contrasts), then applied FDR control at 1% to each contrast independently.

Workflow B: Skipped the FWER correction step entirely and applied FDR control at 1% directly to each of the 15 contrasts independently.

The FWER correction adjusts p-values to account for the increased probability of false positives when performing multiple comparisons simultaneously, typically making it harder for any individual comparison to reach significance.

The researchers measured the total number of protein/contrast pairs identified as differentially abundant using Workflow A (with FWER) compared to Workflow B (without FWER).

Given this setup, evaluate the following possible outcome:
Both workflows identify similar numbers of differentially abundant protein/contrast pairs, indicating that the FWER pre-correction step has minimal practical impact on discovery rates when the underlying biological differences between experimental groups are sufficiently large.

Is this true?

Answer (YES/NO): NO